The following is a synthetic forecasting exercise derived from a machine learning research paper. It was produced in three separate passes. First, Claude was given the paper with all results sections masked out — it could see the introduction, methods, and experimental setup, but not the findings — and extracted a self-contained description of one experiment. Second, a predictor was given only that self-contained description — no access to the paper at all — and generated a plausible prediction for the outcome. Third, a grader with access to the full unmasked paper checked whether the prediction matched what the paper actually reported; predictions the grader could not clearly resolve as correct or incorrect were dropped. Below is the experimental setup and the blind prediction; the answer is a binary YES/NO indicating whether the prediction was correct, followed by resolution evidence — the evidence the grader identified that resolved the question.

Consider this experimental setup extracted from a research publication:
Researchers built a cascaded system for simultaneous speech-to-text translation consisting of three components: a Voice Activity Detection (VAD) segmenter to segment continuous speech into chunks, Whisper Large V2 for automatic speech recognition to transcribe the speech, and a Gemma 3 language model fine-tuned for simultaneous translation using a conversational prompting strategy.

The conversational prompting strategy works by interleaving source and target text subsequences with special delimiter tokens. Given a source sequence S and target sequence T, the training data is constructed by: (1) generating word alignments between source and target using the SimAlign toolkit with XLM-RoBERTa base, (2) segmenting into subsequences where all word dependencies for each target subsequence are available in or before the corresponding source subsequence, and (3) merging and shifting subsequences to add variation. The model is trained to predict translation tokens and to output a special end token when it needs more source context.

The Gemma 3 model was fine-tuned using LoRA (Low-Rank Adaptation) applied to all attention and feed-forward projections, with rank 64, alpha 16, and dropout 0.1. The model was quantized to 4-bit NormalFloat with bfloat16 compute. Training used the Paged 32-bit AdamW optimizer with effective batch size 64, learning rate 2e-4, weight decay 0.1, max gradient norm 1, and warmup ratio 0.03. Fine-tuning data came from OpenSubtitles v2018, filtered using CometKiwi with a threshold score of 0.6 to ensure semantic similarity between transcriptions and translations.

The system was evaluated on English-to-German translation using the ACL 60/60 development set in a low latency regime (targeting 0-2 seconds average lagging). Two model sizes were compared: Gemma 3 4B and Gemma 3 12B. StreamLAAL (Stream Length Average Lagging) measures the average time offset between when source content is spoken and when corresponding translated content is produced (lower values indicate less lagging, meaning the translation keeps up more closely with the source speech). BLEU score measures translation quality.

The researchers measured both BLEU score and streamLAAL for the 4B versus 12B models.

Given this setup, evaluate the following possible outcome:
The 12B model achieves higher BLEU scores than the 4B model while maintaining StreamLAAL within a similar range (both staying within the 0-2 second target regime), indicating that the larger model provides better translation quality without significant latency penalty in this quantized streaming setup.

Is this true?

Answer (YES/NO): YES